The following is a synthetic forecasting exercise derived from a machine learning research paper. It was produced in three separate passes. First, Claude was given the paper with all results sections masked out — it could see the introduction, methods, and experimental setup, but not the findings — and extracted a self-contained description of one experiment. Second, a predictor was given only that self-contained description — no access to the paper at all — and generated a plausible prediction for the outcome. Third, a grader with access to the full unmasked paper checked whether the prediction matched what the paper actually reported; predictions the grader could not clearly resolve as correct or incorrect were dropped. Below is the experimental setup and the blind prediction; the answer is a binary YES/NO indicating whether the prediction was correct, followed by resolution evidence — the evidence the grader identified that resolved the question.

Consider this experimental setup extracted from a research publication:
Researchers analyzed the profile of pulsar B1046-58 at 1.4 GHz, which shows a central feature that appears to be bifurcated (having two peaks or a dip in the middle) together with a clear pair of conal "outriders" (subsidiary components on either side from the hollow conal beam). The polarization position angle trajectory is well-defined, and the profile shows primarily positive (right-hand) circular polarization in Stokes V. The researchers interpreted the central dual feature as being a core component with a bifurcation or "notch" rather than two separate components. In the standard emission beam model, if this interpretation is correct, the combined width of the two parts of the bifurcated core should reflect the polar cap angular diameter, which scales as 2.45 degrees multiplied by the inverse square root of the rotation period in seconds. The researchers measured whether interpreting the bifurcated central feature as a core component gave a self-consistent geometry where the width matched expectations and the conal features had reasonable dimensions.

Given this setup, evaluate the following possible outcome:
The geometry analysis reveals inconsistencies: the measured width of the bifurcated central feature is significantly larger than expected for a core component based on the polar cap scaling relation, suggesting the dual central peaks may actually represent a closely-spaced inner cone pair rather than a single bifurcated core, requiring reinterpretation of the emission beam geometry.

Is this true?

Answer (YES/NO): NO